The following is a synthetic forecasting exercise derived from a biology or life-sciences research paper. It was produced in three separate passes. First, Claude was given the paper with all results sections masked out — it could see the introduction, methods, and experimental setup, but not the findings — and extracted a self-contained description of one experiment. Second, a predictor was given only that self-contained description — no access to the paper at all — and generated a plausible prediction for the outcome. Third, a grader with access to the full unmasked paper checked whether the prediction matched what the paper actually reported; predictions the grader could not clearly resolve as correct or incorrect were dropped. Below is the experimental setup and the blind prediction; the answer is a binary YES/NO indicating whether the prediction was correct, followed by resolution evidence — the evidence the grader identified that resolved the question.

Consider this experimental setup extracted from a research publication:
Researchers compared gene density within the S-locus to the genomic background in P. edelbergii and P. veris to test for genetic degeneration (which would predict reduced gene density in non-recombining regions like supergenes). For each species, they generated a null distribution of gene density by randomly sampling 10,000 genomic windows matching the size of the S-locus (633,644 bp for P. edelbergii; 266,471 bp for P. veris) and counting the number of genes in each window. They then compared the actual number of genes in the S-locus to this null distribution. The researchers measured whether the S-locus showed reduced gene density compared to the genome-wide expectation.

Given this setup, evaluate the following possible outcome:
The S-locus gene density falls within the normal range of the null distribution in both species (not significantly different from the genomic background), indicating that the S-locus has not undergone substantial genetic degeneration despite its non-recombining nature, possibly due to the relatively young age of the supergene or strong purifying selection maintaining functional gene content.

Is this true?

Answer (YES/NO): NO